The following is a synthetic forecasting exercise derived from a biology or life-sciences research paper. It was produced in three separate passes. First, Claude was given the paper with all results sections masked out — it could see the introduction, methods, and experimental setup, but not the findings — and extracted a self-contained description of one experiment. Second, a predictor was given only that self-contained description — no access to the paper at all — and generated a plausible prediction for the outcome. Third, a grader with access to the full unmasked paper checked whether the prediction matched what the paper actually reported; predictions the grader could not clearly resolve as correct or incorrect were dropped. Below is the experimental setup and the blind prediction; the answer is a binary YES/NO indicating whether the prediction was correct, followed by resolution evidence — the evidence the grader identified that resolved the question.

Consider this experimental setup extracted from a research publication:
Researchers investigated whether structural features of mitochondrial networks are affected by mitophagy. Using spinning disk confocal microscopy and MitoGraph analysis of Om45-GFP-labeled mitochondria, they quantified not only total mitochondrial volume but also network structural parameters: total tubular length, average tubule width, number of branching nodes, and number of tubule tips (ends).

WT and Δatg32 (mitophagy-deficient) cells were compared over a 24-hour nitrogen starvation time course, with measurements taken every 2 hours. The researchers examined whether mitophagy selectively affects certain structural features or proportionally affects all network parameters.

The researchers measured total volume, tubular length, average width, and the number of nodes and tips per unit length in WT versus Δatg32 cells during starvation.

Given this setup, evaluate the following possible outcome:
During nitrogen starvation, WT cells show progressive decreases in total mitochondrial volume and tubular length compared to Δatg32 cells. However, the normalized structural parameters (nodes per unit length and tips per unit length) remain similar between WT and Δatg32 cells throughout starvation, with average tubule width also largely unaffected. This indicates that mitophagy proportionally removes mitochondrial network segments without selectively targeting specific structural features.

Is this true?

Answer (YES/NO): YES